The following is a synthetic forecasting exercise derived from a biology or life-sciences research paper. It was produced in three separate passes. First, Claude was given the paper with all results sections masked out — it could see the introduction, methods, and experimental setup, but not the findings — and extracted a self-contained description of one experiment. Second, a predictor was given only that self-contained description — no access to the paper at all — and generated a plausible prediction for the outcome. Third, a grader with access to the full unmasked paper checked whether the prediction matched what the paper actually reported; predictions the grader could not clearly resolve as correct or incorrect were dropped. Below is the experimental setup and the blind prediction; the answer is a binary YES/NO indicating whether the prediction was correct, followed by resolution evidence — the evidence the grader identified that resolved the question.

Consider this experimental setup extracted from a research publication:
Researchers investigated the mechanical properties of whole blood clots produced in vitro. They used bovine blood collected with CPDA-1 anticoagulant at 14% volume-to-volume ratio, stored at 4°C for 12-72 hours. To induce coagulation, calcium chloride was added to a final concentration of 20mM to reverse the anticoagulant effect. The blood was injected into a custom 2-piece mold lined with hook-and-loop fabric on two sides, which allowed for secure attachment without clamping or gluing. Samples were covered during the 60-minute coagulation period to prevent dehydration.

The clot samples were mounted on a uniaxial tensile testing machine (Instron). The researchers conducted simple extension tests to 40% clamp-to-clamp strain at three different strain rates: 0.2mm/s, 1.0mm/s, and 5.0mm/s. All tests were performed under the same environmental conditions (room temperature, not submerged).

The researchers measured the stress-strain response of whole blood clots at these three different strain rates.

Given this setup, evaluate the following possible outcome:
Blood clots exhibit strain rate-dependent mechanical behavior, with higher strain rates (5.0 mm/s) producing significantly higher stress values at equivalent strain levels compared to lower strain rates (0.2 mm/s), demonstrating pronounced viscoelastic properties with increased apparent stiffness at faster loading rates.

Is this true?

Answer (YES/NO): NO